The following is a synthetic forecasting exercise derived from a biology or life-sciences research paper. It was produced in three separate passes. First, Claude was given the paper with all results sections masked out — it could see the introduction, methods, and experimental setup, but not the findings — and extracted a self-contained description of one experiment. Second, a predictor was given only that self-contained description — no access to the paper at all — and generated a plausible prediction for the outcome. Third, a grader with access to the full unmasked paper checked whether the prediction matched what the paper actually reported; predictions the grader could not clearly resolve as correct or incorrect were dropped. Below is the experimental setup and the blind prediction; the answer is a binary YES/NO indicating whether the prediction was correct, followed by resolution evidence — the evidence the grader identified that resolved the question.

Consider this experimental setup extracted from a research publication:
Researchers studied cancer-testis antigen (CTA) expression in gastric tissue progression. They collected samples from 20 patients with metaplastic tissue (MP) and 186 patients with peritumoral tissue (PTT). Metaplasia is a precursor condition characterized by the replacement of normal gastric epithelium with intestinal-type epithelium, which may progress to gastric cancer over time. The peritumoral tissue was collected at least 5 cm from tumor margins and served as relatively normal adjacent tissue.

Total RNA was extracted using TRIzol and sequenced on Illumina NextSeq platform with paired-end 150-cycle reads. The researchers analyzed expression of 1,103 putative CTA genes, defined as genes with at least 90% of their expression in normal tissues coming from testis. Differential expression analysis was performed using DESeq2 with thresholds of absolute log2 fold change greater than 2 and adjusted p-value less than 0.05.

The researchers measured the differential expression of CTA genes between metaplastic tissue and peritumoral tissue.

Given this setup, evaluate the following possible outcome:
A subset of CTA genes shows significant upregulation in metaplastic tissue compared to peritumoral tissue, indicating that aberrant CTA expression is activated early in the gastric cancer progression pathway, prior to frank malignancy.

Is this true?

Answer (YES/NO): NO